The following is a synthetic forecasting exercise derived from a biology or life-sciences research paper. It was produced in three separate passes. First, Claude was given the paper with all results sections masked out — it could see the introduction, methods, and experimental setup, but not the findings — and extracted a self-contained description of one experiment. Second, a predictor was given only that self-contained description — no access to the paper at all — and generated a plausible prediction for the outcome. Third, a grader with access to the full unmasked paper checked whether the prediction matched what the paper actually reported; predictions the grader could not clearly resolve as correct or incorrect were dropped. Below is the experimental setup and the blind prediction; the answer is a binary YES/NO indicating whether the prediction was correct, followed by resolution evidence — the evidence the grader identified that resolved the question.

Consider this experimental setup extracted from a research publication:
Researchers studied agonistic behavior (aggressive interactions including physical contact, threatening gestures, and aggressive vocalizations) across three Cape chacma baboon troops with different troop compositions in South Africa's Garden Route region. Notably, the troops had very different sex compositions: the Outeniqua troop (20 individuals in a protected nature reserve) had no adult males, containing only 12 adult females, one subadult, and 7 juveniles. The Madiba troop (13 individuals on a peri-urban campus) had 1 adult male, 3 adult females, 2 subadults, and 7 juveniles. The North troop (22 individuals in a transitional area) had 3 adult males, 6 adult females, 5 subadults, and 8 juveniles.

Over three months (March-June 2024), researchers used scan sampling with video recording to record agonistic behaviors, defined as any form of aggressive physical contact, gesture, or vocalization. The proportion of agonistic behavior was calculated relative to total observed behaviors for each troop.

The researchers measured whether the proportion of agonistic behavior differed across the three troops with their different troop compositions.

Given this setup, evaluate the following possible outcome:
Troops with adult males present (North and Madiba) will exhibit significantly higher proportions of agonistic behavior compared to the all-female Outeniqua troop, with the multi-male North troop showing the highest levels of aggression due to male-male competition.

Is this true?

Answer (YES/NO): NO